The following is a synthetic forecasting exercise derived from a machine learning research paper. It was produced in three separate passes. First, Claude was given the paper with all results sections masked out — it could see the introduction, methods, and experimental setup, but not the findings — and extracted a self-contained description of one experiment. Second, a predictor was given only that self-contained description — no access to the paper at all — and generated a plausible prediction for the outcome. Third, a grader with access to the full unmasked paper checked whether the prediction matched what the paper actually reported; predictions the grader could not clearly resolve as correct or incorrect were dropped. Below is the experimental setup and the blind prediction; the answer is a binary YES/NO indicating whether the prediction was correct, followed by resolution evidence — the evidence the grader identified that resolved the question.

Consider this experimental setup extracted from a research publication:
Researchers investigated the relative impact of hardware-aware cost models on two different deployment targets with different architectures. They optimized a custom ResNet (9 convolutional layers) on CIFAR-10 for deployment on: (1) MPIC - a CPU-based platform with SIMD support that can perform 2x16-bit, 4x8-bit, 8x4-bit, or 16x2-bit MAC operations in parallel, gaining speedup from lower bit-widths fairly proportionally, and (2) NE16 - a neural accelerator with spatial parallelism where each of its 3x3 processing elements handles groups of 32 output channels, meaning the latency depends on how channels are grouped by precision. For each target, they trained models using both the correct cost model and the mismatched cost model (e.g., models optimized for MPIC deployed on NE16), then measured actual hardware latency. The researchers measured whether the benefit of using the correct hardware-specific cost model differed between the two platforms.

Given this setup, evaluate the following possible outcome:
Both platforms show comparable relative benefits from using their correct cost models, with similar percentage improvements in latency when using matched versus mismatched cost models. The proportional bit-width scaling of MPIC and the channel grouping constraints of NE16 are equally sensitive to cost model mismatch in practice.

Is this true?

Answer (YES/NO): NO